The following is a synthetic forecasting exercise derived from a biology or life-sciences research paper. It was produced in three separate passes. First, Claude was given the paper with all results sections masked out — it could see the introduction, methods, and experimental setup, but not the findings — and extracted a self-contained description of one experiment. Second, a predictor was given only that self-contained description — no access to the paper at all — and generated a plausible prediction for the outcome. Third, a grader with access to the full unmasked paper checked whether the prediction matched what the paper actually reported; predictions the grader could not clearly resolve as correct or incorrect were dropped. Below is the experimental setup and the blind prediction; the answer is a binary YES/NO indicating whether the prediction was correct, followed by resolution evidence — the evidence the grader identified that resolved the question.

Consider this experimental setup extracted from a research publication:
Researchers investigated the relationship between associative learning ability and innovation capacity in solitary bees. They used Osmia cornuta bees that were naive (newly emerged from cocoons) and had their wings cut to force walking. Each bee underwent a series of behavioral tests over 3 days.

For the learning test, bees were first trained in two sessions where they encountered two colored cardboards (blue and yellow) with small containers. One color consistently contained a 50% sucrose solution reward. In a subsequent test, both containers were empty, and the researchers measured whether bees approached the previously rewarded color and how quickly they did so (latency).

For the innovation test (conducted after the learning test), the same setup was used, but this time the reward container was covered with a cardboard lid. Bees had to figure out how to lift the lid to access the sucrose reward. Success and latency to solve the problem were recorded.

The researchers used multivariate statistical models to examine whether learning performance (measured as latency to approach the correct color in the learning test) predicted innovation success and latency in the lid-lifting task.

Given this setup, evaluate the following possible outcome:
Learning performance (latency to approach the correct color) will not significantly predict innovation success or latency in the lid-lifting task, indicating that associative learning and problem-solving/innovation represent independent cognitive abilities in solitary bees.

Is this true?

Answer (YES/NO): YES